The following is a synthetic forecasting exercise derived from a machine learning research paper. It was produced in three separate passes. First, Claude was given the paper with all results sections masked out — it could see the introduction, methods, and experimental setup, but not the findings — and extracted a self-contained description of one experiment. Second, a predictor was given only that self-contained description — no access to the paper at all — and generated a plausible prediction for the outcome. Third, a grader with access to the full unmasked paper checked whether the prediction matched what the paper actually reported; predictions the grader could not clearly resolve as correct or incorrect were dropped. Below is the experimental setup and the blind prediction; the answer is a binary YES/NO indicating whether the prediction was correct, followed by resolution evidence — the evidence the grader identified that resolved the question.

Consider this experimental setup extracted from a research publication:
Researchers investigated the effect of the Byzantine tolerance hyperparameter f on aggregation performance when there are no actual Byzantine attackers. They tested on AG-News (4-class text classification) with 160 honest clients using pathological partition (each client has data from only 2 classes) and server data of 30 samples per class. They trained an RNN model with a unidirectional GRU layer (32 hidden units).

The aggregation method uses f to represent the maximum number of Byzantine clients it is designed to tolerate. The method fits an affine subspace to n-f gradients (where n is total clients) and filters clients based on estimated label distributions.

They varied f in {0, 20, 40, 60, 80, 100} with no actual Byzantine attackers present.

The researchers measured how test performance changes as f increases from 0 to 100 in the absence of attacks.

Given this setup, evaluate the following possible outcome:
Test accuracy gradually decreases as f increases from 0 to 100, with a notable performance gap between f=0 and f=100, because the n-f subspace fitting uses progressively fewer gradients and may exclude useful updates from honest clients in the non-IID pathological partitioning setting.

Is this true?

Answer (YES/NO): NO